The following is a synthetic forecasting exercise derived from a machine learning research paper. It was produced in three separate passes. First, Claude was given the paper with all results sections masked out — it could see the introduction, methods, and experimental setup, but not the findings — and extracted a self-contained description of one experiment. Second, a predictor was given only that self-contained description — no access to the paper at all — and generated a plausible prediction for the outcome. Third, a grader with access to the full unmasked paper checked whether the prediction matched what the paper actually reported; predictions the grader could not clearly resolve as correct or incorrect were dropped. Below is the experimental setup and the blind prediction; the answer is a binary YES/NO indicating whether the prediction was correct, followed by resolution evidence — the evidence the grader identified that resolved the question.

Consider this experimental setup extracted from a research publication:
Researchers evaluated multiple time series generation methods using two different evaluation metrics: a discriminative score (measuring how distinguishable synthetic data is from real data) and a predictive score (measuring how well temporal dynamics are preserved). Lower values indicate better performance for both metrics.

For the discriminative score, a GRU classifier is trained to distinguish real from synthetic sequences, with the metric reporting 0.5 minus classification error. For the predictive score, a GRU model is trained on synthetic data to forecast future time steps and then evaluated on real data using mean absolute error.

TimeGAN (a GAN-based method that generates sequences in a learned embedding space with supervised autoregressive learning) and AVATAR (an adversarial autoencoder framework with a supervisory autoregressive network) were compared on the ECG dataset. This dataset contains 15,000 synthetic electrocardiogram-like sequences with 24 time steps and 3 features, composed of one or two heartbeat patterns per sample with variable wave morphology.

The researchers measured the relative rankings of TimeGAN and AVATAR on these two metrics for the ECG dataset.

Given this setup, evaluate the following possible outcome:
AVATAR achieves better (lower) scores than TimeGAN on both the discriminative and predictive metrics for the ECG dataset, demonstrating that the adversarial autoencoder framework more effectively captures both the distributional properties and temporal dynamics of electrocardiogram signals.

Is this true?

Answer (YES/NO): NO